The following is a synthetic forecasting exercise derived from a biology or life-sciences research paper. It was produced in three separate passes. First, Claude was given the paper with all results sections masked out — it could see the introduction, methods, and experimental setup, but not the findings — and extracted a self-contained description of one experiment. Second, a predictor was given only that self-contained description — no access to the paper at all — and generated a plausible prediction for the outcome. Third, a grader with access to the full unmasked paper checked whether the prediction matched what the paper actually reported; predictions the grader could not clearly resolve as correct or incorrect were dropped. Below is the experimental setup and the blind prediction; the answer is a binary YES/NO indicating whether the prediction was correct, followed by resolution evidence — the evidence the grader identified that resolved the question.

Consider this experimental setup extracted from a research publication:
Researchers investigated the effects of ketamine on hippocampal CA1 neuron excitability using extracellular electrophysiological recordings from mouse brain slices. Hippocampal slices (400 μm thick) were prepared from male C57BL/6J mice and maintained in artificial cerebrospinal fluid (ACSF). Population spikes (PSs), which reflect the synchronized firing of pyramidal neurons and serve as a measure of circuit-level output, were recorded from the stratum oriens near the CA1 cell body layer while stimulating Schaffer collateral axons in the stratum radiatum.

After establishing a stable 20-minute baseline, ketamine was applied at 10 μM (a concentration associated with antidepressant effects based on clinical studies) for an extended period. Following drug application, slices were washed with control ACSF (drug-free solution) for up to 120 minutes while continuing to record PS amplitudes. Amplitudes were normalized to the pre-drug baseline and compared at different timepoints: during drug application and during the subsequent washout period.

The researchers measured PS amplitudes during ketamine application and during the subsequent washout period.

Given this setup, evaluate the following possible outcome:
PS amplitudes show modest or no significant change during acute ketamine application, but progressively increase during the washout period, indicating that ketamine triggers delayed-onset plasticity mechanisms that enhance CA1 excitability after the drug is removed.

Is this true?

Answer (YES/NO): YES